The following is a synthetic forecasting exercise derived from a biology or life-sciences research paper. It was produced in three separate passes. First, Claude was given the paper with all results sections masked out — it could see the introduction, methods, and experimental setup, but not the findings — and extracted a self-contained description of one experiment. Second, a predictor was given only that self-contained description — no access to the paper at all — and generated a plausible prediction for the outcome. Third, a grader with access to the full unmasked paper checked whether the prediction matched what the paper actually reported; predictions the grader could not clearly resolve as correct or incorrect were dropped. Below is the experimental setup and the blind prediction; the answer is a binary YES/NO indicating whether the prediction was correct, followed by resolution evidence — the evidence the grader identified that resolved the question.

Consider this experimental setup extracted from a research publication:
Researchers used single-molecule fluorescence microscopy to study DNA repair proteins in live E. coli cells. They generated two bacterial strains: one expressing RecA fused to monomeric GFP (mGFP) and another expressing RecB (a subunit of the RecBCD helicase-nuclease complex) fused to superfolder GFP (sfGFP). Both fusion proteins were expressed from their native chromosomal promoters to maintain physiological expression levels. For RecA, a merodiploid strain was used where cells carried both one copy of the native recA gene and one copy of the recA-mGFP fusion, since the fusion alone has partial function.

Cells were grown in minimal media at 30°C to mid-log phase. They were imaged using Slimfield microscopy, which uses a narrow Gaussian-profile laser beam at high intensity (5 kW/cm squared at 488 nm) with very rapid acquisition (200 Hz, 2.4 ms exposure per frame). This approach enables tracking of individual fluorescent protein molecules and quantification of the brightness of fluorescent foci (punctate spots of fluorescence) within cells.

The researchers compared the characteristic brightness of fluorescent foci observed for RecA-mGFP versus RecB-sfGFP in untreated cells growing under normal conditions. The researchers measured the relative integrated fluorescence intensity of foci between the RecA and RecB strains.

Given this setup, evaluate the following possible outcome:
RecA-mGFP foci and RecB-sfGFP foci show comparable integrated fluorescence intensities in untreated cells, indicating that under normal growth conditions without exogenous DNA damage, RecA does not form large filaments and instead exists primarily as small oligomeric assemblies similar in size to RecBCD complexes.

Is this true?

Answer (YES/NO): NO